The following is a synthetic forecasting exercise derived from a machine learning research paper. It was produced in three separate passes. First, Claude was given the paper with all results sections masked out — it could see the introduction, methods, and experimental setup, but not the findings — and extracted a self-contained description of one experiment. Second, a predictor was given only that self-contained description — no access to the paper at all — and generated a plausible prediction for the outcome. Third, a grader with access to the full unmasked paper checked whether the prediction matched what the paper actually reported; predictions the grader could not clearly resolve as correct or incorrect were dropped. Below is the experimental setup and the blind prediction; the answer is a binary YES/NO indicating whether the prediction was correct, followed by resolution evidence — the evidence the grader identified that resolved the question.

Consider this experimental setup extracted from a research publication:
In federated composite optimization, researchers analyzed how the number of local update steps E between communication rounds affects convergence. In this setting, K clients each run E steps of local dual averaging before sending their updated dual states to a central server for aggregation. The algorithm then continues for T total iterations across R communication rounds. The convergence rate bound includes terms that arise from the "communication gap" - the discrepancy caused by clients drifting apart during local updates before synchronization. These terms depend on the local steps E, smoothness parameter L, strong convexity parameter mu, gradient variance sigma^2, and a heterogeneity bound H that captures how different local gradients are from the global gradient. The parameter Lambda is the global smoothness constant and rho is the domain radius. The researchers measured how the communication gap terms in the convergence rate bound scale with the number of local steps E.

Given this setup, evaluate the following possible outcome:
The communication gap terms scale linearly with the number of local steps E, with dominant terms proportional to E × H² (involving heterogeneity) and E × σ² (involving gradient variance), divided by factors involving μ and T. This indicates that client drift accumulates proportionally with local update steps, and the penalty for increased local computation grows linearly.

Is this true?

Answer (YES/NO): NO